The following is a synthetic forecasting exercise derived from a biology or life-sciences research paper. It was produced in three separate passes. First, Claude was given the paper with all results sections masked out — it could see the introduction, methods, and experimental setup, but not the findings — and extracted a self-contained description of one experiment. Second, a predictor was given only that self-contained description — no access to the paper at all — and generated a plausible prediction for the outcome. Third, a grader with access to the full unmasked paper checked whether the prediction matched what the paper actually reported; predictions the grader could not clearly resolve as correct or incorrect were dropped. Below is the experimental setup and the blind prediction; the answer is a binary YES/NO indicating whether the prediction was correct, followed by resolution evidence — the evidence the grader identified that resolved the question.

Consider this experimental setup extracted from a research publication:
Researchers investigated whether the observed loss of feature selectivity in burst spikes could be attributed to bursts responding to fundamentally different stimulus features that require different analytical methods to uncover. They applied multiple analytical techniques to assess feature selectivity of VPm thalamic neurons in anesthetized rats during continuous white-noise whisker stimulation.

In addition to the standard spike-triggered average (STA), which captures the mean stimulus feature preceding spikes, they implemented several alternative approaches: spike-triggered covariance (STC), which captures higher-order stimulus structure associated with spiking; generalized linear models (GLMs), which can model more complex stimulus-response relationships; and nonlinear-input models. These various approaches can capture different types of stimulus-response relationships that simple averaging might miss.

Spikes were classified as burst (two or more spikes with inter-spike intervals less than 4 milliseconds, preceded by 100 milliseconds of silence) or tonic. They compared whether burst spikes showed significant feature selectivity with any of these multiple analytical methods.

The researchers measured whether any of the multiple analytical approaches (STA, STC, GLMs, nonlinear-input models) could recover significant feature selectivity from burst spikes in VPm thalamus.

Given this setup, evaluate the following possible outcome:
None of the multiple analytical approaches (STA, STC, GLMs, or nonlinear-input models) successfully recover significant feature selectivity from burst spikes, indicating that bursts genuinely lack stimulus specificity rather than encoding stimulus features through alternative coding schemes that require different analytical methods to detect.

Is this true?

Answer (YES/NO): NO